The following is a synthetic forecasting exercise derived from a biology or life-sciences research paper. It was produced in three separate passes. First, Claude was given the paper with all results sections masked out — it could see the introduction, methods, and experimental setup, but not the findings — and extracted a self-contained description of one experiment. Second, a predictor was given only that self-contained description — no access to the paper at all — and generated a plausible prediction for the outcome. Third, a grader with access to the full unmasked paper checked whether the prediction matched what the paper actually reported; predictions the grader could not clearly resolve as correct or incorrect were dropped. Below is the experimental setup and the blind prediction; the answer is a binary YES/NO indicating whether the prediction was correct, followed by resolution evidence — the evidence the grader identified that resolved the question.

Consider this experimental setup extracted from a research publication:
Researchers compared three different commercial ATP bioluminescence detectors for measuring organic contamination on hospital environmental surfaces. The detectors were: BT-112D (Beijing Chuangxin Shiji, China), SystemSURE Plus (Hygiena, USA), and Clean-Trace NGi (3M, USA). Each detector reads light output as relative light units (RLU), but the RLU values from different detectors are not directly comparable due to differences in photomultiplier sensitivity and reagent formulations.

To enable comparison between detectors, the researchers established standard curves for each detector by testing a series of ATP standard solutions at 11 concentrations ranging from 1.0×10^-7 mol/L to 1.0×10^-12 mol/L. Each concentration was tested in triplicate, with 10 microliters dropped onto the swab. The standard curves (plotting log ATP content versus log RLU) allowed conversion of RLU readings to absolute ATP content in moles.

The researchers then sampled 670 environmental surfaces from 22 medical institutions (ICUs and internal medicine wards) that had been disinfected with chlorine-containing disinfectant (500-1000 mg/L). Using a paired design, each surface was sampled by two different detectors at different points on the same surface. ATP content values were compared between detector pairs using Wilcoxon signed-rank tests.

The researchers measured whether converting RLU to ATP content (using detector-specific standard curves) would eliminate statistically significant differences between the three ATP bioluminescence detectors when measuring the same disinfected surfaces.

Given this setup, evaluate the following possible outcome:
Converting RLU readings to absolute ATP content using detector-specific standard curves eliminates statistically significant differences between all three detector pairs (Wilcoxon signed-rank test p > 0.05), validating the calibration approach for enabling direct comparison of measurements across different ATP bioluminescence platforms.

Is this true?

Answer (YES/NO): NO